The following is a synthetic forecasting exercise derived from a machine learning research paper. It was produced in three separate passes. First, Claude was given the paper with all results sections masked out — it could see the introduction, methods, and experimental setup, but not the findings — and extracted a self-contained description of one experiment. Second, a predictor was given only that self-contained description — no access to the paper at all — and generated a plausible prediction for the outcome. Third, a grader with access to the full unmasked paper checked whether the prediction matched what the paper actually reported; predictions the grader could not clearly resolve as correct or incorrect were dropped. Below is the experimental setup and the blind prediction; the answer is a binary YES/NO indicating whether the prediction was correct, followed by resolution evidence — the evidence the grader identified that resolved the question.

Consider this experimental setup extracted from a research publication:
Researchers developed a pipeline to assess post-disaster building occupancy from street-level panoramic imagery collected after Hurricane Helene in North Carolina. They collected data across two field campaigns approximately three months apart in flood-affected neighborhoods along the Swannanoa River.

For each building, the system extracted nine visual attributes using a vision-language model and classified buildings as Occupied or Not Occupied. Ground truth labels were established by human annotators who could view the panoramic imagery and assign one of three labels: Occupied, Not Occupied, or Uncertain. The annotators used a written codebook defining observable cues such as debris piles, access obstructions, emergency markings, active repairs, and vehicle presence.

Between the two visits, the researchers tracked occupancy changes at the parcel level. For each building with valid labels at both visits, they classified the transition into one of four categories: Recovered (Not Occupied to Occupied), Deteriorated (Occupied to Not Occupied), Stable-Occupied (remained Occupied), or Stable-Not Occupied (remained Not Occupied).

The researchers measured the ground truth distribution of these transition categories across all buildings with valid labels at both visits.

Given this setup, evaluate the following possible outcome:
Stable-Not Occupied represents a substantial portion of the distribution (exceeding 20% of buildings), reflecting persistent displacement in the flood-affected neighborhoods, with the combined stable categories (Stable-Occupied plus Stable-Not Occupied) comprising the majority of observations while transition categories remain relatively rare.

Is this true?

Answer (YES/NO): NO